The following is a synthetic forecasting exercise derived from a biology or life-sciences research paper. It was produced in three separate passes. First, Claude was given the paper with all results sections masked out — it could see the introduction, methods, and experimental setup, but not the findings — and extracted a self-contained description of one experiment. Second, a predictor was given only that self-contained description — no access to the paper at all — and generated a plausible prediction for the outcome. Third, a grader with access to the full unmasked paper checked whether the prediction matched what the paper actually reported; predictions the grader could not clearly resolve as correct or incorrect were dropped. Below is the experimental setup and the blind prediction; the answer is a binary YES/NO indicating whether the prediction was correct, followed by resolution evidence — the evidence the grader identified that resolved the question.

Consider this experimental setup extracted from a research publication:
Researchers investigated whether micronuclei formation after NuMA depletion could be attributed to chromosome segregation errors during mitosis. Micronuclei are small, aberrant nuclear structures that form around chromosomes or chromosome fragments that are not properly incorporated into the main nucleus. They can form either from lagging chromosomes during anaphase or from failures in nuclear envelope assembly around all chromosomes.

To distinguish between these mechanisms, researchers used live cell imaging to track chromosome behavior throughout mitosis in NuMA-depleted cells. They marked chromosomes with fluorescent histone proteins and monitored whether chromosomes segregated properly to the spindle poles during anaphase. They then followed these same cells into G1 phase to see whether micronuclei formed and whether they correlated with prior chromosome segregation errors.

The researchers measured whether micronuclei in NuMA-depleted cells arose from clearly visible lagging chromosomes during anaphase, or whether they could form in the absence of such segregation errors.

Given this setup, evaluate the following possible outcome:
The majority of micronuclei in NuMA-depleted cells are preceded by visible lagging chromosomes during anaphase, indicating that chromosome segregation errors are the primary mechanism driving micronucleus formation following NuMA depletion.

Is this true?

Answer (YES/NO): NO